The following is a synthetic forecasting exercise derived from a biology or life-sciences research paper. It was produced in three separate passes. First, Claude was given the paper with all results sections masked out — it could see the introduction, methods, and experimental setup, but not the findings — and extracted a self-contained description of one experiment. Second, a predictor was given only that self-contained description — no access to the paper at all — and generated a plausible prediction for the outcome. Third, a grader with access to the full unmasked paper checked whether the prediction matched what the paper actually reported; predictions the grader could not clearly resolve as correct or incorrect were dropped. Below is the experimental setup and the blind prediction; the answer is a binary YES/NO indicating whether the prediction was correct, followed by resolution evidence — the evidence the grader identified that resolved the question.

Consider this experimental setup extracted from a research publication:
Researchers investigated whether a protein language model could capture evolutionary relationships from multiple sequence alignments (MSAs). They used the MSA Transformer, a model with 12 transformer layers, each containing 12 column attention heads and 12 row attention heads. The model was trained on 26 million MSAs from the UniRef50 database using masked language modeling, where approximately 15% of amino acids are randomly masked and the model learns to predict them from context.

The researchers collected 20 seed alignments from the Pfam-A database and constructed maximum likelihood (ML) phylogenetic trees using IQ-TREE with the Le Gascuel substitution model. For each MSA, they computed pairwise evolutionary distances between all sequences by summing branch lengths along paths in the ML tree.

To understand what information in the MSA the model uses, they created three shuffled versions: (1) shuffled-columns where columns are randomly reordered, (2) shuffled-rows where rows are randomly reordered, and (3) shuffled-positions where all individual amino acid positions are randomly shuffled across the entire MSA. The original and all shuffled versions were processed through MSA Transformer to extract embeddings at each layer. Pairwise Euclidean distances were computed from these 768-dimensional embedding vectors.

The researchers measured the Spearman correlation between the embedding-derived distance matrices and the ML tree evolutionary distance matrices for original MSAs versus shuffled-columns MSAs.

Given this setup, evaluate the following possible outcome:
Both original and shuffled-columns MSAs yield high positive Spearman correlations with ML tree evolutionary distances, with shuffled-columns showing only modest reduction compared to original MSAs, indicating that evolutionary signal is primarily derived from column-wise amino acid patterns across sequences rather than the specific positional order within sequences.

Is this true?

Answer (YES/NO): YES